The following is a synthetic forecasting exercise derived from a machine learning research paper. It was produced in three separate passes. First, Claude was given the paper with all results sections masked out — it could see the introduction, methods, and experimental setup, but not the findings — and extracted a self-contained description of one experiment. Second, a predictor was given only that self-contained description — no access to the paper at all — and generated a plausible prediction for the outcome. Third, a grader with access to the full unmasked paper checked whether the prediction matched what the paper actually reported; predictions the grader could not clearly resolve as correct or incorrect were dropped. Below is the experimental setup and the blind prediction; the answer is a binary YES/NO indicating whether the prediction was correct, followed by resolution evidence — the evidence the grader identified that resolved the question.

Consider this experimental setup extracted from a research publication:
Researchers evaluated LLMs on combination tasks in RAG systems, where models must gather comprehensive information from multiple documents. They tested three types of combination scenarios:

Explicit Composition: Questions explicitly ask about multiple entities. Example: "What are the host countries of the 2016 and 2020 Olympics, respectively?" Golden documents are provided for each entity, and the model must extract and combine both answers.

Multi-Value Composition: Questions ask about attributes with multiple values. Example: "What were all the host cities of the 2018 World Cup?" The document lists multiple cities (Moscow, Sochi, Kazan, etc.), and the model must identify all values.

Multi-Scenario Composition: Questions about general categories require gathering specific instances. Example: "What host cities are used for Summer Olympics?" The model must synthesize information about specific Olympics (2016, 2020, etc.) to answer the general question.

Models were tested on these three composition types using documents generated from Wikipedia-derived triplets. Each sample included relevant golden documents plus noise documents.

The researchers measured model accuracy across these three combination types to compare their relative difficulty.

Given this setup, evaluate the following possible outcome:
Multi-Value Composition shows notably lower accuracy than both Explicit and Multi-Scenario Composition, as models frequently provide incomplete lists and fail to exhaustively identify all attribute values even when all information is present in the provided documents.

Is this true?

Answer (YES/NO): NO